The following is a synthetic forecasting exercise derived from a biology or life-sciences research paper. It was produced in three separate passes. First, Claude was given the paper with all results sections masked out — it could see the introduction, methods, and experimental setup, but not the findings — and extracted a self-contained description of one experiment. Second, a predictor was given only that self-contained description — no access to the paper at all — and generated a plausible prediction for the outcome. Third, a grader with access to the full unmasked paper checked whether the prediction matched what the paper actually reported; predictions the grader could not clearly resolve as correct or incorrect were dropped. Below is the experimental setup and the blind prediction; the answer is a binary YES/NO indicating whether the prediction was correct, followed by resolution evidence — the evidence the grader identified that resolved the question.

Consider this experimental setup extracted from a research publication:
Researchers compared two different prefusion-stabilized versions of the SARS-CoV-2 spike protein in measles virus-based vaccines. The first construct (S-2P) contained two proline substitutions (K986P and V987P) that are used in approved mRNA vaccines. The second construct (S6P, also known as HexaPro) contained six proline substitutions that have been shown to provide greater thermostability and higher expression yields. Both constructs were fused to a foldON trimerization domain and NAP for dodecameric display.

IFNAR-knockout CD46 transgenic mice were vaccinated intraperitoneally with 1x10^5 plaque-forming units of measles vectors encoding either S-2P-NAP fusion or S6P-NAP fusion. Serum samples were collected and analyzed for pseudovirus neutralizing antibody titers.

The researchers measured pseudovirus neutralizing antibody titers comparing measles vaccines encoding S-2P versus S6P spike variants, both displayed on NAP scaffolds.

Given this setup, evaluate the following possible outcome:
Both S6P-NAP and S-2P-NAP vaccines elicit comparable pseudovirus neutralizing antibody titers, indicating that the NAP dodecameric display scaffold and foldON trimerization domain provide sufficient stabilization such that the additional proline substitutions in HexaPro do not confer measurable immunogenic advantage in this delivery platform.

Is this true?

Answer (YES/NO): NO